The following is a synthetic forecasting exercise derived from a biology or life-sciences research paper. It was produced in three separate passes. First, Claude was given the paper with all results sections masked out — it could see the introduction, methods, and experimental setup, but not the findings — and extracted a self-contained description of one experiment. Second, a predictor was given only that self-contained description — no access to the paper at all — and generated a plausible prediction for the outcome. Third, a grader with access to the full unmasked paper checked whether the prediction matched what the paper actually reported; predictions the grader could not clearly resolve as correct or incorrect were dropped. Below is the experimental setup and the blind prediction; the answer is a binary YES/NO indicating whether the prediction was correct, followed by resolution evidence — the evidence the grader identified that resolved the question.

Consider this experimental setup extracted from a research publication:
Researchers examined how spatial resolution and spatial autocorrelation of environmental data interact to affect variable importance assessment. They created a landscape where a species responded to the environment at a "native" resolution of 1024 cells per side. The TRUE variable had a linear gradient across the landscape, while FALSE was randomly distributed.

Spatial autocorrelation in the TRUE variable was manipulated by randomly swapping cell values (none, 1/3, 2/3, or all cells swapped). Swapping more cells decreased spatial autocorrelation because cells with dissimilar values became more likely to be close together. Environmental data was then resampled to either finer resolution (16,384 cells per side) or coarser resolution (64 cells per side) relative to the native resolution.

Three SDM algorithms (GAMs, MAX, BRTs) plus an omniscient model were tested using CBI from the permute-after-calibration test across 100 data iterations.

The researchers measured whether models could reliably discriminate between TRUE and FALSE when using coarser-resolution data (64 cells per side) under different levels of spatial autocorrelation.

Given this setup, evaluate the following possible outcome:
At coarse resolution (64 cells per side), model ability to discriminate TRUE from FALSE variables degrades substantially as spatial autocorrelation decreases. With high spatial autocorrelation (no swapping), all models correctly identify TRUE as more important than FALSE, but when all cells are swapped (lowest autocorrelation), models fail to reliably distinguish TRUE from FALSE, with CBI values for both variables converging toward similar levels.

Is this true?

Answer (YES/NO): YES